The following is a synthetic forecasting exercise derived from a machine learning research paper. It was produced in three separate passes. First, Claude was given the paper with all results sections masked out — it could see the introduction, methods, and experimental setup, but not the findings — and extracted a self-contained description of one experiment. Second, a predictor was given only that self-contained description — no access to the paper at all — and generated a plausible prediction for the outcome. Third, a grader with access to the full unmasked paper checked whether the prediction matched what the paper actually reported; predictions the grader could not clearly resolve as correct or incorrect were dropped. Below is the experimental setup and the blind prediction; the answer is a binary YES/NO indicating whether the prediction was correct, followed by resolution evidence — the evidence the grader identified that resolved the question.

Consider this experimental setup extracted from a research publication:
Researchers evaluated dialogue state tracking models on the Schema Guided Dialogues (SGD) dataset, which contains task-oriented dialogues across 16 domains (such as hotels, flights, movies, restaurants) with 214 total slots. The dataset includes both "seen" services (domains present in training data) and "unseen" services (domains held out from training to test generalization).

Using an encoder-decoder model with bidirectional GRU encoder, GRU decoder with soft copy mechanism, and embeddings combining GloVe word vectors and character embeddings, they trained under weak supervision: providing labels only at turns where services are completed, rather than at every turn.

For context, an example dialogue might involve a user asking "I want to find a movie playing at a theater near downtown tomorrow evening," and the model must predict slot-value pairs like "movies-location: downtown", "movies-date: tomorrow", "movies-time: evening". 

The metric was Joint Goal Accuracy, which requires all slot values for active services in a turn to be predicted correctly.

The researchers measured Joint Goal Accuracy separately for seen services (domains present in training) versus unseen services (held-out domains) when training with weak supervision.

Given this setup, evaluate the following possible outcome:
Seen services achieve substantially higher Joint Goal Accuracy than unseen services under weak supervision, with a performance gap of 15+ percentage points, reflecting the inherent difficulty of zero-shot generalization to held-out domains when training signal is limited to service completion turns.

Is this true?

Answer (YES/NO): YES